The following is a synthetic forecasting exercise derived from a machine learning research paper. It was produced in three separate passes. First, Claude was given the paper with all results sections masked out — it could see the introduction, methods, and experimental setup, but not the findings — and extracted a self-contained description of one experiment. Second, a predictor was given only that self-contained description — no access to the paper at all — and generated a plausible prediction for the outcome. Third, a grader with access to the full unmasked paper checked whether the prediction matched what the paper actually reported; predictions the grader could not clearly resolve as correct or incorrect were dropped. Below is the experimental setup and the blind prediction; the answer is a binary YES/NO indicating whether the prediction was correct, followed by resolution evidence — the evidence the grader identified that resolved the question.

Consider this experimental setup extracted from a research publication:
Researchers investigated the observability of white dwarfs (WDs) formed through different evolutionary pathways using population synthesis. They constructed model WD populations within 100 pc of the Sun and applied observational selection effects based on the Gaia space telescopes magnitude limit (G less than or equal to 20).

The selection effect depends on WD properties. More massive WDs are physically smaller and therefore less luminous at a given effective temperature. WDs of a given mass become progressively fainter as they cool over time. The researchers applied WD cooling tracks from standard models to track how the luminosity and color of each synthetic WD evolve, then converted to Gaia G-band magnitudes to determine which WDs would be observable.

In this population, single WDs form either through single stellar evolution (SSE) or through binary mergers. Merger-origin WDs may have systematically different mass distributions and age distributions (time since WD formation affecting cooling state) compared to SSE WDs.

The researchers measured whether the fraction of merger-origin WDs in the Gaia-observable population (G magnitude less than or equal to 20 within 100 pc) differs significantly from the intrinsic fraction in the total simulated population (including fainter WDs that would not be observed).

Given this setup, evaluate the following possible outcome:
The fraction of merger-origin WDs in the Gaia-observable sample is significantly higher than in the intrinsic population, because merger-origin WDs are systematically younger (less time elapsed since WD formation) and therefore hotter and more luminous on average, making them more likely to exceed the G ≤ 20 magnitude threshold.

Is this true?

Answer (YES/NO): YES